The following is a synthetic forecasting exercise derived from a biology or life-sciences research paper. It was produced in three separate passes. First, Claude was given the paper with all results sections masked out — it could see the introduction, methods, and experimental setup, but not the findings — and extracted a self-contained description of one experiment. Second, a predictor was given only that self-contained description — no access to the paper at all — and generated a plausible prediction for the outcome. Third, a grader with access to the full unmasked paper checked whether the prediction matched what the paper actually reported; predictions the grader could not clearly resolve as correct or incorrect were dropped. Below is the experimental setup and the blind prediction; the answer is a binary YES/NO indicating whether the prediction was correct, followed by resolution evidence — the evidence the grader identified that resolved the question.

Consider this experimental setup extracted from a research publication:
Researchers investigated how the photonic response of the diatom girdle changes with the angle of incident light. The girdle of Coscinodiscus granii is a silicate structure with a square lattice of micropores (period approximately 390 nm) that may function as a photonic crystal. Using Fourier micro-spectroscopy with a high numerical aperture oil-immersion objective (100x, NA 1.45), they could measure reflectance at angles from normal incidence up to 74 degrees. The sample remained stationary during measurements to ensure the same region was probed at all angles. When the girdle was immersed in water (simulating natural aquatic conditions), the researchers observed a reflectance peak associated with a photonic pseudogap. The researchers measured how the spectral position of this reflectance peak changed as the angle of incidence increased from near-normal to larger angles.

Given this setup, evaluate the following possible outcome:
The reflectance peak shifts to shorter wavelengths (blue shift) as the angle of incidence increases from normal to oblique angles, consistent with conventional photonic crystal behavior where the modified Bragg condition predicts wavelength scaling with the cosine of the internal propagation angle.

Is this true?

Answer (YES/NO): YES